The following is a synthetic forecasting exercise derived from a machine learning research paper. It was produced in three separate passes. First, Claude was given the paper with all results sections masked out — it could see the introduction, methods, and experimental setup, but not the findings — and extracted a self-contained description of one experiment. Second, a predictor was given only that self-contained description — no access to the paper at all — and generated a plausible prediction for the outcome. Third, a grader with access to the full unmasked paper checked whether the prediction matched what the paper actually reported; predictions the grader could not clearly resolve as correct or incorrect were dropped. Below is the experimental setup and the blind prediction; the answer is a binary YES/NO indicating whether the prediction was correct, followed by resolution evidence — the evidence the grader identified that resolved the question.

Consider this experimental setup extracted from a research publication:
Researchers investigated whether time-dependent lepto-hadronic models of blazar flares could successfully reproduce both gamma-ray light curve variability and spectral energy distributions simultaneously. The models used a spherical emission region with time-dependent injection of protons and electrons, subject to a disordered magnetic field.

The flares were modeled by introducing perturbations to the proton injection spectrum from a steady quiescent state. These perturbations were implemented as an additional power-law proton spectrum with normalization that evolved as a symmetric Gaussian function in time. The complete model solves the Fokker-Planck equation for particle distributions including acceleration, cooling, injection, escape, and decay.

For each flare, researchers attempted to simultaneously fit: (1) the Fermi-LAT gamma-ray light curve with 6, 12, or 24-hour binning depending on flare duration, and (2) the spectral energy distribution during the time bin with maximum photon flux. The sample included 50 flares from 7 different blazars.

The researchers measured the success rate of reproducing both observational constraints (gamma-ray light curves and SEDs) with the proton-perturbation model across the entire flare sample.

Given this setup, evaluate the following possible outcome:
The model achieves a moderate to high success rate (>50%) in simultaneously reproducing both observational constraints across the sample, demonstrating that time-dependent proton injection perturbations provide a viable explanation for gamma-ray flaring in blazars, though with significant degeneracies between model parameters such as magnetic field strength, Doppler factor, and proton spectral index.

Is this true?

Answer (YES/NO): YES